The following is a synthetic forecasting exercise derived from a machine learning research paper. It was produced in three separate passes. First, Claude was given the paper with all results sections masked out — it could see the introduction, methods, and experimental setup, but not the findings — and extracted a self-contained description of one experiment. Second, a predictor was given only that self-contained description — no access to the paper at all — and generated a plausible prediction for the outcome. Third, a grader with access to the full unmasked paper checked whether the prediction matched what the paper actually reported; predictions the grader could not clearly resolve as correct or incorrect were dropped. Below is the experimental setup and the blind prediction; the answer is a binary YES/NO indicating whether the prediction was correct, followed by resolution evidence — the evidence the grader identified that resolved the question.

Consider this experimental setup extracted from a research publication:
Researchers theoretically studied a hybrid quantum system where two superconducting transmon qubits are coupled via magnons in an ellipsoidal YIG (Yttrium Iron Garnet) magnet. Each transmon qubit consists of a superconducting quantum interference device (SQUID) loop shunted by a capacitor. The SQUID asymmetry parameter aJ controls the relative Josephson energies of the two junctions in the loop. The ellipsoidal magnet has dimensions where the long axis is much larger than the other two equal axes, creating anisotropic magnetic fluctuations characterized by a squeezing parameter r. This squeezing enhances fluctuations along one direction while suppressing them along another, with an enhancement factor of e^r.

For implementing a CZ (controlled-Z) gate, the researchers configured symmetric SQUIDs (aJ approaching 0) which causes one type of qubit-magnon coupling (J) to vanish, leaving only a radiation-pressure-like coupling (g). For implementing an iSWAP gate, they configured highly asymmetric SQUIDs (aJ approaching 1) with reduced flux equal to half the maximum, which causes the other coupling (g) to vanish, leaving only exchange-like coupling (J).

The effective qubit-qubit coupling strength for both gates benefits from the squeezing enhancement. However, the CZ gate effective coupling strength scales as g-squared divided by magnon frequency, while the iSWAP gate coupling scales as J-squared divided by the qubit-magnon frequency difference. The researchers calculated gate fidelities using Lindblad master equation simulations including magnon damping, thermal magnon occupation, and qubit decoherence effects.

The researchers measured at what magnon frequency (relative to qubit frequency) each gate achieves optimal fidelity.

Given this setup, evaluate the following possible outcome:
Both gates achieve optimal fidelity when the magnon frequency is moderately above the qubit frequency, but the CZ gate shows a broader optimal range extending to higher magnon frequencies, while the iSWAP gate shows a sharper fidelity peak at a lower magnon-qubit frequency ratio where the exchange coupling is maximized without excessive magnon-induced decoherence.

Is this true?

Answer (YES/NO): NO